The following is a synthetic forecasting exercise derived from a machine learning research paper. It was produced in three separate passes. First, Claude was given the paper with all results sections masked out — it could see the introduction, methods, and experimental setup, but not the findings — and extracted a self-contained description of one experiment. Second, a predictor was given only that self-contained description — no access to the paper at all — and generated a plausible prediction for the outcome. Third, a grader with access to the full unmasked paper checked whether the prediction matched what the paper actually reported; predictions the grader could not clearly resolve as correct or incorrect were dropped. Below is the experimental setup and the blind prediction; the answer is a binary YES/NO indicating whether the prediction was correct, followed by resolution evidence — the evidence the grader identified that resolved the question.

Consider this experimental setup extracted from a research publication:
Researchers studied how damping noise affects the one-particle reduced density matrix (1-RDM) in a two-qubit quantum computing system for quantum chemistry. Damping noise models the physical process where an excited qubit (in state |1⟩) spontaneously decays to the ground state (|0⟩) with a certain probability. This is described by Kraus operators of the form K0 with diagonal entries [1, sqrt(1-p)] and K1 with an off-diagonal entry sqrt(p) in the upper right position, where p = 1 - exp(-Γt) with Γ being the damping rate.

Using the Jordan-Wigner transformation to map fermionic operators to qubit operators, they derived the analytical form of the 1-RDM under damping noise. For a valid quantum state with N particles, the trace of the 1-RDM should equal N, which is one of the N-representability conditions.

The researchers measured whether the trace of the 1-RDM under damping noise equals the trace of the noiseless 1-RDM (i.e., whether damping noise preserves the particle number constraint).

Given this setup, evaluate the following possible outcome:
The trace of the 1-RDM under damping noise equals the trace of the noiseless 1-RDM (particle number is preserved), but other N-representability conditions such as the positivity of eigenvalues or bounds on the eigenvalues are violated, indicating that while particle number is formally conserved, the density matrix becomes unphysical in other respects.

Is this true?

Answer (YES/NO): NO